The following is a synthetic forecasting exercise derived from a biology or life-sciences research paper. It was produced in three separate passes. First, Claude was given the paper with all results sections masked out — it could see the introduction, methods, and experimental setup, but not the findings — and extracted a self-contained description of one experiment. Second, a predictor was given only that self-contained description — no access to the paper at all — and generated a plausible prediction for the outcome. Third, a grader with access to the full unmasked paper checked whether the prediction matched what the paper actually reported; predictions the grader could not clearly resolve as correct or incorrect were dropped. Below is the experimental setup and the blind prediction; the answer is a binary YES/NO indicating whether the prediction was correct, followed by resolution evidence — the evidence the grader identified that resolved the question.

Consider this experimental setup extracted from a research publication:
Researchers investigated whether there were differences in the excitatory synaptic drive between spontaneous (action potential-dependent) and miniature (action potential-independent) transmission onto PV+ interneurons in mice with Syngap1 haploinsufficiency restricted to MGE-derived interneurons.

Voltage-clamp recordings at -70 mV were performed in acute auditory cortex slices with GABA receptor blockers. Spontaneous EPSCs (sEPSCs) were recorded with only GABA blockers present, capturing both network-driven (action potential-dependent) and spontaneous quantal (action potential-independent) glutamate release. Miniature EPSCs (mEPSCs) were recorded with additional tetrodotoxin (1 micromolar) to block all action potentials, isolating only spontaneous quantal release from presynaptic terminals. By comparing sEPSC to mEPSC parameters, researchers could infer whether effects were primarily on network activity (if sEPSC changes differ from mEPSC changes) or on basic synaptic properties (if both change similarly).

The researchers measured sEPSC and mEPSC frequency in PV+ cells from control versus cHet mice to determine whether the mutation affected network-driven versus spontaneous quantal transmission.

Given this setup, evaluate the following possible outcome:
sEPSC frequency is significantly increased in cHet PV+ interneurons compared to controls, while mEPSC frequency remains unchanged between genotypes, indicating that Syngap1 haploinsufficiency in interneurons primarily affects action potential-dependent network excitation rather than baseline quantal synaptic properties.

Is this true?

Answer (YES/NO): NO